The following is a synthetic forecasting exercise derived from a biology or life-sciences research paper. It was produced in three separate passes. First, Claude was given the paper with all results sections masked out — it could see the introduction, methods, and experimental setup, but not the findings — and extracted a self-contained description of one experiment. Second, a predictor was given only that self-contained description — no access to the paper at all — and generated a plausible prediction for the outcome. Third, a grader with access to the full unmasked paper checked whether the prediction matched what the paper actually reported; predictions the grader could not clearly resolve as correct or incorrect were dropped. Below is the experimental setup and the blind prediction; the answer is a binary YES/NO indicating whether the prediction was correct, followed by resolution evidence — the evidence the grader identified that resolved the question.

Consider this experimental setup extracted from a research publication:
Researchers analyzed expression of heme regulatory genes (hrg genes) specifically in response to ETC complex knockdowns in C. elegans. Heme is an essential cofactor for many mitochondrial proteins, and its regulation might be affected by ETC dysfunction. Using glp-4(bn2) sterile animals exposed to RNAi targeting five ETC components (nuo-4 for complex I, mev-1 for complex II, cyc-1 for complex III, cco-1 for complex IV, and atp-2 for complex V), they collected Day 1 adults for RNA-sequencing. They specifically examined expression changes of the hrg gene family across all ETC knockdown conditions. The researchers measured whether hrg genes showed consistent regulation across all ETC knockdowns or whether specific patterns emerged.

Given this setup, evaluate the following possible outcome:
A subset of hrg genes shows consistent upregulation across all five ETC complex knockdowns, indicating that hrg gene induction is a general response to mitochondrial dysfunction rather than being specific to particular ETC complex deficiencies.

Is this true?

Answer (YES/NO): NO